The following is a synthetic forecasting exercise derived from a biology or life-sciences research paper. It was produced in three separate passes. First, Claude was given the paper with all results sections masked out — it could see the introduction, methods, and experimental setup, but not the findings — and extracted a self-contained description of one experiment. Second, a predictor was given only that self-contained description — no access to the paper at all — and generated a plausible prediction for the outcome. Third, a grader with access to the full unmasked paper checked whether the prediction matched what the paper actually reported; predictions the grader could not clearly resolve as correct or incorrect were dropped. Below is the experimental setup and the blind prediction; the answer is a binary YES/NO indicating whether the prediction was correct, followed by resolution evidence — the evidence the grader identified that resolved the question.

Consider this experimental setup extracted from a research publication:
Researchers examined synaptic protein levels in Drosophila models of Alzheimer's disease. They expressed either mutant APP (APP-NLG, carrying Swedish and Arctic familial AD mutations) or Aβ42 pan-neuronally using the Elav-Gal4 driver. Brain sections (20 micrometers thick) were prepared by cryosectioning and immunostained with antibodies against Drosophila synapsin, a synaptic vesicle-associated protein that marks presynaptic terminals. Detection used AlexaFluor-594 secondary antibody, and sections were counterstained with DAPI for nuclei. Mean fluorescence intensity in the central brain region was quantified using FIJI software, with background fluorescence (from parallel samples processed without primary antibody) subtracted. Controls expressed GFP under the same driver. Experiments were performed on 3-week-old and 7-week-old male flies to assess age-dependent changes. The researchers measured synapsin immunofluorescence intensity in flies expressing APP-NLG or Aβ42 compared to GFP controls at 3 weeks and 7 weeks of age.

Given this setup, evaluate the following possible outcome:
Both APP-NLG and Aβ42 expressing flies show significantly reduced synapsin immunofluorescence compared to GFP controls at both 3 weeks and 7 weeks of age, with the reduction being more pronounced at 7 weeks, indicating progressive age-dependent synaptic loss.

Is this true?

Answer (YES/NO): NO